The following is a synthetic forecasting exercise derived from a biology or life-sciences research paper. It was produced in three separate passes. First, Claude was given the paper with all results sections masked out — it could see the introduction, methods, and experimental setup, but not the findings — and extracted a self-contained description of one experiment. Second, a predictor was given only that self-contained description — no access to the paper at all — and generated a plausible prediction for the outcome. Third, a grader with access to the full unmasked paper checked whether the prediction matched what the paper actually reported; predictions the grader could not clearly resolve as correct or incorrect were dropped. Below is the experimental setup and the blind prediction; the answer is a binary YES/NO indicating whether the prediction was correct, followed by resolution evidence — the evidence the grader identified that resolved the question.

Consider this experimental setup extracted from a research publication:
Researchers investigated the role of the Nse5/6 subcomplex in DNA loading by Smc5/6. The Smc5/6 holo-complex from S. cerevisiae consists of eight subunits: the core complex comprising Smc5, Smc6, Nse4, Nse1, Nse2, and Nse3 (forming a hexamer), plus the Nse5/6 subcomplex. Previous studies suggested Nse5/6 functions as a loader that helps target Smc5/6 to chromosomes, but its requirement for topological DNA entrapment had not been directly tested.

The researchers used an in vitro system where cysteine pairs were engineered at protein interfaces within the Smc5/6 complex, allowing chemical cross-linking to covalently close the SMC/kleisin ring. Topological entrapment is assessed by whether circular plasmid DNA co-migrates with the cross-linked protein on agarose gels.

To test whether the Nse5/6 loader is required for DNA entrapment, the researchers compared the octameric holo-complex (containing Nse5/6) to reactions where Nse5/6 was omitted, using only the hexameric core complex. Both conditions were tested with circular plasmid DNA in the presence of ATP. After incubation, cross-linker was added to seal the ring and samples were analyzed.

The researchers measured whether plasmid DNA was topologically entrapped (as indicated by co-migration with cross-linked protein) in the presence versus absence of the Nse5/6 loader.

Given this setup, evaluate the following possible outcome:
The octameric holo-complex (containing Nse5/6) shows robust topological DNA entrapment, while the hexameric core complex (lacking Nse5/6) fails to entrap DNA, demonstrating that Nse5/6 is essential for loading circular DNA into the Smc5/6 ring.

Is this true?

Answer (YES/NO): YES